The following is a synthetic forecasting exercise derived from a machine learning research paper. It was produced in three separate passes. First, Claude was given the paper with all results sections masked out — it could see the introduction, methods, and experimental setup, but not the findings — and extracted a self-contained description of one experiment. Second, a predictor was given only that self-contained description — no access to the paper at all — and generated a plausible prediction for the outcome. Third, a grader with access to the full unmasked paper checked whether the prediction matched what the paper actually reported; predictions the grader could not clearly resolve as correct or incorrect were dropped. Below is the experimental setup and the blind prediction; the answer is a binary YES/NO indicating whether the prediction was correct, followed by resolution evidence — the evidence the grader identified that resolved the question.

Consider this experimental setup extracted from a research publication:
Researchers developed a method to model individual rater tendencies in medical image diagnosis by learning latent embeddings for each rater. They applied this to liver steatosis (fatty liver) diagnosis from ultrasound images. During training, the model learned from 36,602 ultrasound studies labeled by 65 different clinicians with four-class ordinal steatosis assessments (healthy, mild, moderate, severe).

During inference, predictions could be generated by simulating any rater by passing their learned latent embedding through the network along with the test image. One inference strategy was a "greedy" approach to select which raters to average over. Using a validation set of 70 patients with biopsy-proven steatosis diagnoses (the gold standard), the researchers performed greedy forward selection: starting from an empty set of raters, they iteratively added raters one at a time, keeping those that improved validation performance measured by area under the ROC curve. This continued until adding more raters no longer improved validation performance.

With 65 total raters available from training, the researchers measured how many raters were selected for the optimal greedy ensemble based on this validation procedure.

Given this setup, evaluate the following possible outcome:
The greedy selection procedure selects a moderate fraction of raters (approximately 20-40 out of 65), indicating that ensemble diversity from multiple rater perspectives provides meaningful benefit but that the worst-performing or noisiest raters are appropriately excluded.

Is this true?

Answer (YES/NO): NO